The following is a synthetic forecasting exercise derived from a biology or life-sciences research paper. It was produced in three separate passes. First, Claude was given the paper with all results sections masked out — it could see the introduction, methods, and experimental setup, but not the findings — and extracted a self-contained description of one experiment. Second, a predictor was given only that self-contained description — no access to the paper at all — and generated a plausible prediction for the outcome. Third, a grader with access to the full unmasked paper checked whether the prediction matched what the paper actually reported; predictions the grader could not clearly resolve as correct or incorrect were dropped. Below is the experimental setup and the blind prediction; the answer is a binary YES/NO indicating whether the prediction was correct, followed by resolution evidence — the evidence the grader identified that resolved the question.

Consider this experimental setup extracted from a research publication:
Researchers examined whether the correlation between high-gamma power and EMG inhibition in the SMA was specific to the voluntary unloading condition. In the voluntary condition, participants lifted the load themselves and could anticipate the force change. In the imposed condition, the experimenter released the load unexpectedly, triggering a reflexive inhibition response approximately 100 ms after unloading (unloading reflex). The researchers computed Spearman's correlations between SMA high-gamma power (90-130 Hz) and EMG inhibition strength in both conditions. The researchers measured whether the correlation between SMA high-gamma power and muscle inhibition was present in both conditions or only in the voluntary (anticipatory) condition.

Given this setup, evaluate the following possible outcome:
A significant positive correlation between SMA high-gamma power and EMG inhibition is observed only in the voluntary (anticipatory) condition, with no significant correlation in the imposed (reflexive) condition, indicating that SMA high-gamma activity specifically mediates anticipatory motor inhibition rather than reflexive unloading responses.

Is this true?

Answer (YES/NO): YES